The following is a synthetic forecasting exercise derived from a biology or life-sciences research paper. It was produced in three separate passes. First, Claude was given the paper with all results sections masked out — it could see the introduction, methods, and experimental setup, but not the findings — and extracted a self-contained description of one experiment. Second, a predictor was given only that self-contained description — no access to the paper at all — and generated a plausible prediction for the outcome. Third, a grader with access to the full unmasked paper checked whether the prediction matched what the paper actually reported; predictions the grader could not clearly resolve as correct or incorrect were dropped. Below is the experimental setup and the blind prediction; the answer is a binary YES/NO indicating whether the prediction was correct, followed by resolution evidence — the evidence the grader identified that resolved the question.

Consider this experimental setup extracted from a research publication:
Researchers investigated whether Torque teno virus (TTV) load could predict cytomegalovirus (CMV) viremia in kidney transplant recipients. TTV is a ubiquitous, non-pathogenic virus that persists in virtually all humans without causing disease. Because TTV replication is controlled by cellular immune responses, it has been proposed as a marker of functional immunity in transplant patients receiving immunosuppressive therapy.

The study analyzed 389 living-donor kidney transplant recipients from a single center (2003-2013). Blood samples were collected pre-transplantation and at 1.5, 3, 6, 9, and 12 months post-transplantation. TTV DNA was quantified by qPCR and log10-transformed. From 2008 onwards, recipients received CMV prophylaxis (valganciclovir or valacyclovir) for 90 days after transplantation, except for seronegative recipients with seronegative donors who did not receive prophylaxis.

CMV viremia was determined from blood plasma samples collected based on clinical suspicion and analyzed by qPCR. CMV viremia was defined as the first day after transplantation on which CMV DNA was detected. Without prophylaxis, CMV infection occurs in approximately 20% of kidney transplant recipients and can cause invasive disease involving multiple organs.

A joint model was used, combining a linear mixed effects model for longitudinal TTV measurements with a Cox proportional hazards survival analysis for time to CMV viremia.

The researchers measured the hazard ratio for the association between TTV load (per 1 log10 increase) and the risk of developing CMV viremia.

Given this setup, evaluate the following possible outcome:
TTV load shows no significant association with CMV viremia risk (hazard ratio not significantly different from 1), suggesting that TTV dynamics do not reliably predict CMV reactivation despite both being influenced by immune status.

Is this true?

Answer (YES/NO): YES